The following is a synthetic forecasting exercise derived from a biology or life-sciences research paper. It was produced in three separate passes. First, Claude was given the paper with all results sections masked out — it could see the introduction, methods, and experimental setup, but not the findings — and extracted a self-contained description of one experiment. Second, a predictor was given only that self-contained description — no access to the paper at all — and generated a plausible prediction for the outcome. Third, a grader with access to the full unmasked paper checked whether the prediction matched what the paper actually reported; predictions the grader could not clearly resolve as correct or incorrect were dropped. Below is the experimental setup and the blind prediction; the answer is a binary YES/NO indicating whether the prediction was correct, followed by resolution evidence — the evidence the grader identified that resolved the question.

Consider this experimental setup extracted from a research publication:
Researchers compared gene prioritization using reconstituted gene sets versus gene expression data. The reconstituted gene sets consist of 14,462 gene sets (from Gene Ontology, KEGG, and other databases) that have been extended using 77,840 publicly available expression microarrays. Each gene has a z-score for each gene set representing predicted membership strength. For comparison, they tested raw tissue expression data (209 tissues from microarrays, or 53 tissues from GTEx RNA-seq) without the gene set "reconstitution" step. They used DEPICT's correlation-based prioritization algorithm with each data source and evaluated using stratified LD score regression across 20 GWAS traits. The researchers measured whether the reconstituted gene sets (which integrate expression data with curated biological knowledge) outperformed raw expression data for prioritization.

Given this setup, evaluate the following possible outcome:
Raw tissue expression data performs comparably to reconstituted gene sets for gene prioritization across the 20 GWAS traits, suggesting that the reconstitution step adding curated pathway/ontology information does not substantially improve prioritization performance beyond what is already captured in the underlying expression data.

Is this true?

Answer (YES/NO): YES